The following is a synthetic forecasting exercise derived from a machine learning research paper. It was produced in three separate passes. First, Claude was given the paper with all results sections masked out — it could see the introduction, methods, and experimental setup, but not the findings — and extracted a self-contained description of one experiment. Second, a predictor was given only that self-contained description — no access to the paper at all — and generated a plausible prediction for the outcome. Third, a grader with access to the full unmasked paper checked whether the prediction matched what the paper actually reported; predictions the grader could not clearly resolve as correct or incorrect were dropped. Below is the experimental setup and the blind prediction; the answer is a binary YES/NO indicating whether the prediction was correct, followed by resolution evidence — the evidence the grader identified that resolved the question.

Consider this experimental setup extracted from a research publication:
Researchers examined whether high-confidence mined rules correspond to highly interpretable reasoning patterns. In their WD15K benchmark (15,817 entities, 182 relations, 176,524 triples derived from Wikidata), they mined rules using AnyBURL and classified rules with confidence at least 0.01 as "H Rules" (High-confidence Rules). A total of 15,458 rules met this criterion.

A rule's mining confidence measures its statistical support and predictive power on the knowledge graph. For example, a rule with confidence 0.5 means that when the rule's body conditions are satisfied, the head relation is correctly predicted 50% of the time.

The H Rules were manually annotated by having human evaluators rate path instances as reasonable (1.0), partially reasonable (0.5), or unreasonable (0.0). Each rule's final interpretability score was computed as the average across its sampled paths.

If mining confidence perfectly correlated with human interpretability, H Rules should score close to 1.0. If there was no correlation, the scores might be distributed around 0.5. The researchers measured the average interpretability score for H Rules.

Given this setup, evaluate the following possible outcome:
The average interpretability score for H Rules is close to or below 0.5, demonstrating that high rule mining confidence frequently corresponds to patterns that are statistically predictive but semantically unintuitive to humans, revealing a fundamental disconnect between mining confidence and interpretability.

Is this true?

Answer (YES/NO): YES